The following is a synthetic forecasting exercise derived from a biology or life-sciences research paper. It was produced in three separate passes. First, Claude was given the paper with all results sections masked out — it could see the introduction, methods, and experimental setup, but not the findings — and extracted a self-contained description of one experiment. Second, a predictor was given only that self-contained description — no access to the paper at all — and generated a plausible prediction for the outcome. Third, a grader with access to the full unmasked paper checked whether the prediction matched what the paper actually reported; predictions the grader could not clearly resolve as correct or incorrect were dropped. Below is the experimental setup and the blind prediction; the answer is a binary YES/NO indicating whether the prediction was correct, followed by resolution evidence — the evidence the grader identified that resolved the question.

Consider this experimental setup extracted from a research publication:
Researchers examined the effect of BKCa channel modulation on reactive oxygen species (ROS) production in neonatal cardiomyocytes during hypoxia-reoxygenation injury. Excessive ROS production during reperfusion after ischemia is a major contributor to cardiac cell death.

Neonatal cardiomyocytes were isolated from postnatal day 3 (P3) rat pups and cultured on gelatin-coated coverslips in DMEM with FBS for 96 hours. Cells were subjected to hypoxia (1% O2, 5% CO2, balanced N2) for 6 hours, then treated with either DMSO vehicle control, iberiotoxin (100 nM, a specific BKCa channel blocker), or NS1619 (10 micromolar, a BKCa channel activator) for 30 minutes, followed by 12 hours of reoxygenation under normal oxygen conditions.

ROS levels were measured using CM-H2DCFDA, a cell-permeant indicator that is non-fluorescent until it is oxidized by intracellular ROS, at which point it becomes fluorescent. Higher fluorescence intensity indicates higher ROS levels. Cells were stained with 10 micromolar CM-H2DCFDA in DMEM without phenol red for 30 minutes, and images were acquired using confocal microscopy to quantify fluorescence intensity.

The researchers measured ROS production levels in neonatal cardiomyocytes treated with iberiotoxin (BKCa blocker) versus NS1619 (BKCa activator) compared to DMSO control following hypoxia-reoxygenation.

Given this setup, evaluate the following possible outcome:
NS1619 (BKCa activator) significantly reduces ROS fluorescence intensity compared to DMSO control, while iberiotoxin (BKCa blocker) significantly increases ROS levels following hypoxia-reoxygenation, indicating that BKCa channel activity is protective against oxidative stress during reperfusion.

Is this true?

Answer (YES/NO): NO